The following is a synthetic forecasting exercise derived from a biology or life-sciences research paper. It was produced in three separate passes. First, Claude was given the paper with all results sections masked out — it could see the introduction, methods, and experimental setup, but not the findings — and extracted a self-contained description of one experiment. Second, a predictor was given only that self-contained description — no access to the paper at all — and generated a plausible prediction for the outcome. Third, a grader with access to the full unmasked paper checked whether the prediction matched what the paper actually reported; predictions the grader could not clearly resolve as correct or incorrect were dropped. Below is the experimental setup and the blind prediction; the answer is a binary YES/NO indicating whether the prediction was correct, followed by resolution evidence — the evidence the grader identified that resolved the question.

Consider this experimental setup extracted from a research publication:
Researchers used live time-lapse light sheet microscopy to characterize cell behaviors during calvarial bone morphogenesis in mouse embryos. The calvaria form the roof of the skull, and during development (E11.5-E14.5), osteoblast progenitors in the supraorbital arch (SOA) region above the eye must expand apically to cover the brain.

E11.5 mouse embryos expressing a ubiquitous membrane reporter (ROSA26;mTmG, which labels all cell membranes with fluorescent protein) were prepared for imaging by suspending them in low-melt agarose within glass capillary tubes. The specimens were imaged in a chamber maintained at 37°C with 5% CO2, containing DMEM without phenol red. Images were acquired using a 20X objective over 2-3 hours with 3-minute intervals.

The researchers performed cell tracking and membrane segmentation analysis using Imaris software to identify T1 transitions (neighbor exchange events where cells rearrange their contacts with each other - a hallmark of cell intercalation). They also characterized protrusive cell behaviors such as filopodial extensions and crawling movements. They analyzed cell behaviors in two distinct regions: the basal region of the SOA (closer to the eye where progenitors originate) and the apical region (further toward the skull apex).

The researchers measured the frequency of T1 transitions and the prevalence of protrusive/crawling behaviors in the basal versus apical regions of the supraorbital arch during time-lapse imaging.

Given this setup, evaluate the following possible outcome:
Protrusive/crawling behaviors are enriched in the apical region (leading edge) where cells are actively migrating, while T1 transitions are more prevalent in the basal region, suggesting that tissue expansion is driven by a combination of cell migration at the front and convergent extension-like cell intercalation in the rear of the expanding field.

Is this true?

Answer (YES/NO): YES